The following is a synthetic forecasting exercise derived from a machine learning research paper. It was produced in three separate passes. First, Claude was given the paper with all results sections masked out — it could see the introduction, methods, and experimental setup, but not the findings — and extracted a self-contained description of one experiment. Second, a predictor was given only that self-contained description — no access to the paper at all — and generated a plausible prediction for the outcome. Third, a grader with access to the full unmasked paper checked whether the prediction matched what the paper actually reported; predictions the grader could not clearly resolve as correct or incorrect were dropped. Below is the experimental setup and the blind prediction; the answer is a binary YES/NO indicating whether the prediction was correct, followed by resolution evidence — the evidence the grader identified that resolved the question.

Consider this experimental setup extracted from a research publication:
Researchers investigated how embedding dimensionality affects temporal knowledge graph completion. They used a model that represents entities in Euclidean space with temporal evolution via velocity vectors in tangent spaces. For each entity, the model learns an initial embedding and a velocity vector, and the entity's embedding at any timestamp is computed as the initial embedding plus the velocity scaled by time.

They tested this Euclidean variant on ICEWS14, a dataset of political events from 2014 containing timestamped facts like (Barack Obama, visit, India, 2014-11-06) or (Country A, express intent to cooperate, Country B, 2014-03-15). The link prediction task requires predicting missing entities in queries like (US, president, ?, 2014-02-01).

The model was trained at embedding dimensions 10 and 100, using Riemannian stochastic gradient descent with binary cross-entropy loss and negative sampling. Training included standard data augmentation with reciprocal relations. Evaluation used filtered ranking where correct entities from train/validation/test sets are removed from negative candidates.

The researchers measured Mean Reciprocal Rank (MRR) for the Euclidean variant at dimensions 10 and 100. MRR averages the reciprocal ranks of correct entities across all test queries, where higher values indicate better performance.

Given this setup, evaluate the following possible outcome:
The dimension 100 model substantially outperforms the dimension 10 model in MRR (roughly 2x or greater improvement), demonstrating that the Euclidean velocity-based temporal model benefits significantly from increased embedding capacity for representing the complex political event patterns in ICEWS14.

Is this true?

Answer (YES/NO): NO